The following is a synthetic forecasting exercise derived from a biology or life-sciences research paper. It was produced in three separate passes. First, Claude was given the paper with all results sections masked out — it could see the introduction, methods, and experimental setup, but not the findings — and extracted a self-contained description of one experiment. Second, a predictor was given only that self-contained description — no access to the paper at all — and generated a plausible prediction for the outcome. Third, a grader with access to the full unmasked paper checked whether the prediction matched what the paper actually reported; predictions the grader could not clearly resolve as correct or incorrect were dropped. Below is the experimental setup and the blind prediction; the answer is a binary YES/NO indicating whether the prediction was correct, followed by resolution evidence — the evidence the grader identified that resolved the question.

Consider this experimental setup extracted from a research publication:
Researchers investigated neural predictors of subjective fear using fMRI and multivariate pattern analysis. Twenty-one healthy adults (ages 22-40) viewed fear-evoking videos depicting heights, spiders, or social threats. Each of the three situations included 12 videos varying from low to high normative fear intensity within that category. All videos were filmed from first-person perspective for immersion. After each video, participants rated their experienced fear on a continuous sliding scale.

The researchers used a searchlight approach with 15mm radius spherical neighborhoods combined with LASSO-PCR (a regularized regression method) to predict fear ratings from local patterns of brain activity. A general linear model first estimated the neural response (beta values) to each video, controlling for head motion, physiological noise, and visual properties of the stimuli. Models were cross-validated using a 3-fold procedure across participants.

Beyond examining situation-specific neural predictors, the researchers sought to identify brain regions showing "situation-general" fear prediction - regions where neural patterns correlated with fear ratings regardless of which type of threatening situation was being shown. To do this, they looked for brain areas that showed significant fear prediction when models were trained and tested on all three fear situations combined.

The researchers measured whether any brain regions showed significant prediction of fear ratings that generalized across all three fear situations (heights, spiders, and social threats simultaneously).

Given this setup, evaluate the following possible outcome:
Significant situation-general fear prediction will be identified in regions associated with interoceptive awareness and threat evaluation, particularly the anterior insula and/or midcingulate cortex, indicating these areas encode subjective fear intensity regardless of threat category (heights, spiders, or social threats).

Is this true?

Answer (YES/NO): NO